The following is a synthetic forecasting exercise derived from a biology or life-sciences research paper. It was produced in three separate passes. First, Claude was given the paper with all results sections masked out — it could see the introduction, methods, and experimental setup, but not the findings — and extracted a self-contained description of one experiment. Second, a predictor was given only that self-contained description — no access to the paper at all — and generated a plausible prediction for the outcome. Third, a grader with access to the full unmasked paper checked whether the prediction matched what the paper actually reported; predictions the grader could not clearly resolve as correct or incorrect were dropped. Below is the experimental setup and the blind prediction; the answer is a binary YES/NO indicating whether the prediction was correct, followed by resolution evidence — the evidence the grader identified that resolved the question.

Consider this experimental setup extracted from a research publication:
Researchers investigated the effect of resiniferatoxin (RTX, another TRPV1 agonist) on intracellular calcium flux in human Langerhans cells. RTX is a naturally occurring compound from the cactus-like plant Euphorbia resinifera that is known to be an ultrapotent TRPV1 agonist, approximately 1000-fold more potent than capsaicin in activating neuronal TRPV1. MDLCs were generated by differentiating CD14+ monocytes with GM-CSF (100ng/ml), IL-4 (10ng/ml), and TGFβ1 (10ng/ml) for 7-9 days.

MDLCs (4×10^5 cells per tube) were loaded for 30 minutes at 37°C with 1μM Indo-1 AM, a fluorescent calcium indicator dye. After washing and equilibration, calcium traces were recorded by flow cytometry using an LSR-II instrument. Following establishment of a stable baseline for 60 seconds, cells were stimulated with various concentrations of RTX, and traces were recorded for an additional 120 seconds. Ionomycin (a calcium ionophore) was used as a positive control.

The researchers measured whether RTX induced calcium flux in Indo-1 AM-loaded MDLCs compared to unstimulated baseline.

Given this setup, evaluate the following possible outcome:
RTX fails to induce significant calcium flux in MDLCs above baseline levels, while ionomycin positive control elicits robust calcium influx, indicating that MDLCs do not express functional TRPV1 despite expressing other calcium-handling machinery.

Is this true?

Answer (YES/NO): NO